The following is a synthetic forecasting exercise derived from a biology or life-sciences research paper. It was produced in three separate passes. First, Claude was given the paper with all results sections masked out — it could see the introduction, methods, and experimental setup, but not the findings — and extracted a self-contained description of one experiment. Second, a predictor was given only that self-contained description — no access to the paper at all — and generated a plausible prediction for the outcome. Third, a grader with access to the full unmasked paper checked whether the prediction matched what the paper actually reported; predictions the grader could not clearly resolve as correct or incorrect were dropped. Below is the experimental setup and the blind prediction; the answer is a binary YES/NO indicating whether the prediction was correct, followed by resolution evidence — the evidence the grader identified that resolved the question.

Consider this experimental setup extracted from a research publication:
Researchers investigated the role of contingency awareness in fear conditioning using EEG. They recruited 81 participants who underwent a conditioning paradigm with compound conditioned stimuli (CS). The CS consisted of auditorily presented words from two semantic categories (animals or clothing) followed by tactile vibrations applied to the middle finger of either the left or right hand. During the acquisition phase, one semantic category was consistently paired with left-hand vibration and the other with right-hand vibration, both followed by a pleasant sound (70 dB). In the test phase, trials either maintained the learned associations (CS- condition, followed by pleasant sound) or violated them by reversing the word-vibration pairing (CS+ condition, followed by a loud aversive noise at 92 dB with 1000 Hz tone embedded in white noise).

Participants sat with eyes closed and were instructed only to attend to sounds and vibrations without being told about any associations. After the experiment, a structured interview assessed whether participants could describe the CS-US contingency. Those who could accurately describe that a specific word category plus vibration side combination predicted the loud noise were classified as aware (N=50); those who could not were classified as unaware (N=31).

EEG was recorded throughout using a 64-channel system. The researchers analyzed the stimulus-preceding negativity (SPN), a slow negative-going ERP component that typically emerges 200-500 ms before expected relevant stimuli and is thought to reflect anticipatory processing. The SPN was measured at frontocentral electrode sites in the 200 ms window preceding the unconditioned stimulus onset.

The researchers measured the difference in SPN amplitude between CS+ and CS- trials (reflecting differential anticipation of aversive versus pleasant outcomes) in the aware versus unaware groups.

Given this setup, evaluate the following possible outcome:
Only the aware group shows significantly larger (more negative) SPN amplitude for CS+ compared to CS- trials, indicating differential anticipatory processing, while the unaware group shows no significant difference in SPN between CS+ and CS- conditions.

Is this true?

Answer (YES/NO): YES